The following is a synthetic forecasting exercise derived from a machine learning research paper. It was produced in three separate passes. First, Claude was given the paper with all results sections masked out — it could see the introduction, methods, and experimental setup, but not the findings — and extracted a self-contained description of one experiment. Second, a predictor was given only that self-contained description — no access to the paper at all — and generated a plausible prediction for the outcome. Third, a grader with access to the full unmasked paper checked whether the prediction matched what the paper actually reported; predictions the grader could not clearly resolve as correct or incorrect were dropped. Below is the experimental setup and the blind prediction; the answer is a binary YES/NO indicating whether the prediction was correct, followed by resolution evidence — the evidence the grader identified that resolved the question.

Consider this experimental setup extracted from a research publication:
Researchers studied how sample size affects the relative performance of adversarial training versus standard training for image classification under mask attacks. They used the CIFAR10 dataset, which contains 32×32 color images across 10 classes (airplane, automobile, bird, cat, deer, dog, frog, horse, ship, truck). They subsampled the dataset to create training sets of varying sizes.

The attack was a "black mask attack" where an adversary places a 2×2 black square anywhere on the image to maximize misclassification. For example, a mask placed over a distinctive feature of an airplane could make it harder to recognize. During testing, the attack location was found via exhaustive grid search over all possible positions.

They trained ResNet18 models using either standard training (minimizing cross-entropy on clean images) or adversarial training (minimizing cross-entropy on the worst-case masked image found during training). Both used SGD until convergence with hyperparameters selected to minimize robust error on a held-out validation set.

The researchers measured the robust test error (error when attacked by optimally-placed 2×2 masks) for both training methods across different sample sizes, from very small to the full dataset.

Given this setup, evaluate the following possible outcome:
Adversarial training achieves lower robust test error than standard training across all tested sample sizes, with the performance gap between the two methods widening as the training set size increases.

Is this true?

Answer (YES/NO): NO